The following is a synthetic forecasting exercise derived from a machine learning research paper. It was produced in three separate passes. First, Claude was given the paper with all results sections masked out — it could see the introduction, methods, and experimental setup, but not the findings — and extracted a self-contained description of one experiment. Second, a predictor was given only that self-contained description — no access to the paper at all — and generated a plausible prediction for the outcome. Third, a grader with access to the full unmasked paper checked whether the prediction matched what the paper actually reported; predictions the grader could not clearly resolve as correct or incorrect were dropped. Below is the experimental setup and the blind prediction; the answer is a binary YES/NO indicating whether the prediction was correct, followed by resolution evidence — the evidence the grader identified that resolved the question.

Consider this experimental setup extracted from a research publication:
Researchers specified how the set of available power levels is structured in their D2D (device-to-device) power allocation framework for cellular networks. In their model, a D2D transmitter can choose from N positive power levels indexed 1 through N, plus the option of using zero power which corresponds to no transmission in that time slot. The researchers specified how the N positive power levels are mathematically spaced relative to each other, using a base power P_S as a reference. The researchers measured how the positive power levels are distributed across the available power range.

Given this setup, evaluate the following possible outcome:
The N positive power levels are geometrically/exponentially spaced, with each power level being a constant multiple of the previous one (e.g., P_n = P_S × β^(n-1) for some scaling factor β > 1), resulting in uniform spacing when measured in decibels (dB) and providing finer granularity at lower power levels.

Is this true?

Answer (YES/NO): YES